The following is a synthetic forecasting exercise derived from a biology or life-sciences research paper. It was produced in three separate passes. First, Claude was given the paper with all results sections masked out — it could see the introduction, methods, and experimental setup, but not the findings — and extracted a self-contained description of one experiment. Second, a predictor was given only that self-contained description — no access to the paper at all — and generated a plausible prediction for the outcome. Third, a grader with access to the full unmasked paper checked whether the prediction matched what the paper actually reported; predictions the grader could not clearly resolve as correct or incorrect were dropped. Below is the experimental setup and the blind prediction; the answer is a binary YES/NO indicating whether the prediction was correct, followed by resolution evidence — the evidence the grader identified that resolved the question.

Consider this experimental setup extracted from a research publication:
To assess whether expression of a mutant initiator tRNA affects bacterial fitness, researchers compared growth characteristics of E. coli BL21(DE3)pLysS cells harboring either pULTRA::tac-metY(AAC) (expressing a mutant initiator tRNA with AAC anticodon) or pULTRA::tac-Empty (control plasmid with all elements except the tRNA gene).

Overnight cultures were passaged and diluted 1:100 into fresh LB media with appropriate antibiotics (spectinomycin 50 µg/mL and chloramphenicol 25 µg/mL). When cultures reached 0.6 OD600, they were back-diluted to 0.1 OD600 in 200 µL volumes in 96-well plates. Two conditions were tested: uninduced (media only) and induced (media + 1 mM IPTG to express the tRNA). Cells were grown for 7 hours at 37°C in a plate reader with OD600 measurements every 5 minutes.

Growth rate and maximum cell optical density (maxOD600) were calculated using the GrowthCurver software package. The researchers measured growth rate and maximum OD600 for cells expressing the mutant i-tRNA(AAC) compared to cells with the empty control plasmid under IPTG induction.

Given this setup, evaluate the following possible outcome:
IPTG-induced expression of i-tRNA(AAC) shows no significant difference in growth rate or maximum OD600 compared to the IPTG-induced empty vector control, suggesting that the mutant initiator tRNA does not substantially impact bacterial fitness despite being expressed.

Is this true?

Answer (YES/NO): NO